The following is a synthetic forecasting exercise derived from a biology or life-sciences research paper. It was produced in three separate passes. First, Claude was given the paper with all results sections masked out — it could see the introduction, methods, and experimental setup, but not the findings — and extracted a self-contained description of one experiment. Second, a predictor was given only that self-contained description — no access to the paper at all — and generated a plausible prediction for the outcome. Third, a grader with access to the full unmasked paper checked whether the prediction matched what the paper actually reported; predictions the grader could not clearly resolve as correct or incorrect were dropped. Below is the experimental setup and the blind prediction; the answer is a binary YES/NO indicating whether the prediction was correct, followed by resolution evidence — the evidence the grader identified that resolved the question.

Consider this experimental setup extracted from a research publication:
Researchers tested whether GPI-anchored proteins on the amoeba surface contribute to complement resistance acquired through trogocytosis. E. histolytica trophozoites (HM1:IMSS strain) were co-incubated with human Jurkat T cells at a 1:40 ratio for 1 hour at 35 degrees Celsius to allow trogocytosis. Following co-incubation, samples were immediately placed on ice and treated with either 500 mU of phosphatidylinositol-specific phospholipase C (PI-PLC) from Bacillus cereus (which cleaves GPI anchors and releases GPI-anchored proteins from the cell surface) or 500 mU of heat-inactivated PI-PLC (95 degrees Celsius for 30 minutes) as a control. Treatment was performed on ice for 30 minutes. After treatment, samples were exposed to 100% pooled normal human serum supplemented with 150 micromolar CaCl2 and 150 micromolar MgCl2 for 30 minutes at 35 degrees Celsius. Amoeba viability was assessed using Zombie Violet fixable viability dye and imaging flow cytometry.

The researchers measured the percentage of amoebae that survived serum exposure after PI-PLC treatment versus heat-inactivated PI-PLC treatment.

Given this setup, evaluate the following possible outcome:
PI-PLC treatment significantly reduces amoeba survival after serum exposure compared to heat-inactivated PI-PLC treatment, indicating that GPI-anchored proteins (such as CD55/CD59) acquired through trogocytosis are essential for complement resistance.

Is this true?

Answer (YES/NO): NO